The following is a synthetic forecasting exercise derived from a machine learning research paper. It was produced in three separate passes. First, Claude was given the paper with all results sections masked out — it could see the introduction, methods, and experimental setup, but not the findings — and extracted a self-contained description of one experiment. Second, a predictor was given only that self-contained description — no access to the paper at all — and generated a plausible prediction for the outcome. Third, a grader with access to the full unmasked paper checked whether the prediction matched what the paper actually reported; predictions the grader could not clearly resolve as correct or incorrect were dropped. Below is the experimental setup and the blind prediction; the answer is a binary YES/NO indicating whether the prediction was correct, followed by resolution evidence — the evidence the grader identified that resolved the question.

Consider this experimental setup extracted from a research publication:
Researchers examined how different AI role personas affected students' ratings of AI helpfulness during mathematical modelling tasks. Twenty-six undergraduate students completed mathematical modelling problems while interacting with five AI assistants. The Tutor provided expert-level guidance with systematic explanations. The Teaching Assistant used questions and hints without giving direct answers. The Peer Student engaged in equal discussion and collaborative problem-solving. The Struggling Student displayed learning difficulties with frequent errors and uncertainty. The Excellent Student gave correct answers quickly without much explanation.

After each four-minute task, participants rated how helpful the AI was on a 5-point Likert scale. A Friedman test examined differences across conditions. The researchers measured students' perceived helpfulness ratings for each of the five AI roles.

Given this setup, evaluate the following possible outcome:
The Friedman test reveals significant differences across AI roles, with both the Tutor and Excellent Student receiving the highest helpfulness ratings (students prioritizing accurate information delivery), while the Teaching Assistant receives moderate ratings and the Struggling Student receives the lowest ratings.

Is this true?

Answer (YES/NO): NO